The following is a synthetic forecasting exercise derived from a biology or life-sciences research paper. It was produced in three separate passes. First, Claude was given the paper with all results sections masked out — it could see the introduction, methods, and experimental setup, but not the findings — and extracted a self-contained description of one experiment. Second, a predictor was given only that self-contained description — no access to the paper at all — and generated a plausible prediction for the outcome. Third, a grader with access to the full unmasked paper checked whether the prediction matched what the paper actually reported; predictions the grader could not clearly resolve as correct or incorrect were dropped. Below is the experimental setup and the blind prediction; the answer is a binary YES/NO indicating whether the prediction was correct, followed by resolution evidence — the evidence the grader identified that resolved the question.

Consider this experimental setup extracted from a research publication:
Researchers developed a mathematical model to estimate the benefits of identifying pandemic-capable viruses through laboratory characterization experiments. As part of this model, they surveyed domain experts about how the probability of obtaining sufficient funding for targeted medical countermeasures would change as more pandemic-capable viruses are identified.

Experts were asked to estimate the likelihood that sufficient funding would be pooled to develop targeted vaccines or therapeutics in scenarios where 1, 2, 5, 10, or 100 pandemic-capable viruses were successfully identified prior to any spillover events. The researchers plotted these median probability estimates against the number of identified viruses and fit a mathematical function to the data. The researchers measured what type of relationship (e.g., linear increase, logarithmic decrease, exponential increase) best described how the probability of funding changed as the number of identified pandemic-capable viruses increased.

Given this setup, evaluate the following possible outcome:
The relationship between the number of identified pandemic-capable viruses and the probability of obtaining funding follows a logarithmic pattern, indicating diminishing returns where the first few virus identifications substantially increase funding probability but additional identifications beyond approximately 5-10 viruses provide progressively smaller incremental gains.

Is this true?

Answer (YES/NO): NO